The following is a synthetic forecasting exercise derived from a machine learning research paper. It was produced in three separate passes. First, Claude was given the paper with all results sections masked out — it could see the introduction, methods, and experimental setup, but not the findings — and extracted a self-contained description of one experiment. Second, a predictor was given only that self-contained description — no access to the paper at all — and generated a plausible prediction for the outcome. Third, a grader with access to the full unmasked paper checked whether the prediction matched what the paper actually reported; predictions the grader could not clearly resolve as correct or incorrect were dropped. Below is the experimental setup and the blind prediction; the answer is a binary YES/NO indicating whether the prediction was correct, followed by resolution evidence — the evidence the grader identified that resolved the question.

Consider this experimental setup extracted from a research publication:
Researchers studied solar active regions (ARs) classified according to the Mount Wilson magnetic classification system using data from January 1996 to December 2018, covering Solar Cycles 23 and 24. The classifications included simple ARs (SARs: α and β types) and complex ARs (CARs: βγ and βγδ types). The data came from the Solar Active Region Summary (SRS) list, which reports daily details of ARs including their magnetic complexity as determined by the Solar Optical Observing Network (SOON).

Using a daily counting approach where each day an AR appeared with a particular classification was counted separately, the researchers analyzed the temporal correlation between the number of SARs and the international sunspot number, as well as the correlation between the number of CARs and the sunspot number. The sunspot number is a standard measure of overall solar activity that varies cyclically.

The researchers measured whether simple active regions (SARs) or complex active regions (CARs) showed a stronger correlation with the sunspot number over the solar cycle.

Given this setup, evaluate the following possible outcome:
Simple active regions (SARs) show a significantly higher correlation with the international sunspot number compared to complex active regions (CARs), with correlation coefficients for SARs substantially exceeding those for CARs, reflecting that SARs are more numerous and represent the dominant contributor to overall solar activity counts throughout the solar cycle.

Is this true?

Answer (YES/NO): YES